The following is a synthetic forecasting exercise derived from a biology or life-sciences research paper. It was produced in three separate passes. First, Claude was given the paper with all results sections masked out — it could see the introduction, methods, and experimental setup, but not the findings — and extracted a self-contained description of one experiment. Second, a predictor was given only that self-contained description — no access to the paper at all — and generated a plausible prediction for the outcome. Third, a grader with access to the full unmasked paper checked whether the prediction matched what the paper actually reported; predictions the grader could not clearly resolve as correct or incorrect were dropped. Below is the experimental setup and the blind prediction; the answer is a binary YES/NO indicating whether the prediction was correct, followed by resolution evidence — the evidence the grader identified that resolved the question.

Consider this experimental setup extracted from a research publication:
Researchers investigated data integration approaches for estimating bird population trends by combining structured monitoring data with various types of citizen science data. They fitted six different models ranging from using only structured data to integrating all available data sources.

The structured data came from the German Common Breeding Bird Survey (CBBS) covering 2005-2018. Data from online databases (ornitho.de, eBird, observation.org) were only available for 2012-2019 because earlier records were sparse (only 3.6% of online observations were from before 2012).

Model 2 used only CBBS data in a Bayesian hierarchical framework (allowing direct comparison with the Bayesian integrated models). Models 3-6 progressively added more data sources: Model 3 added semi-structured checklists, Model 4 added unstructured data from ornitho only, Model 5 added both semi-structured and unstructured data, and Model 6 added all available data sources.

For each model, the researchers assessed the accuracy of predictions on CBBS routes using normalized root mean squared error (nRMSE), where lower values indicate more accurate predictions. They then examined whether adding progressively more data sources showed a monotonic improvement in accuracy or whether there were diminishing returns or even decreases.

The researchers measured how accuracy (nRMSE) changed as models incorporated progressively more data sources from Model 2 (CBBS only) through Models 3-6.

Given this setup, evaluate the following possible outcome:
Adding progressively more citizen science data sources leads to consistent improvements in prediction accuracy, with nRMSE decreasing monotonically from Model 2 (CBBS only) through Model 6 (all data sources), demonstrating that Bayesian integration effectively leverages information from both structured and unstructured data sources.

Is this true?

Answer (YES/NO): NO